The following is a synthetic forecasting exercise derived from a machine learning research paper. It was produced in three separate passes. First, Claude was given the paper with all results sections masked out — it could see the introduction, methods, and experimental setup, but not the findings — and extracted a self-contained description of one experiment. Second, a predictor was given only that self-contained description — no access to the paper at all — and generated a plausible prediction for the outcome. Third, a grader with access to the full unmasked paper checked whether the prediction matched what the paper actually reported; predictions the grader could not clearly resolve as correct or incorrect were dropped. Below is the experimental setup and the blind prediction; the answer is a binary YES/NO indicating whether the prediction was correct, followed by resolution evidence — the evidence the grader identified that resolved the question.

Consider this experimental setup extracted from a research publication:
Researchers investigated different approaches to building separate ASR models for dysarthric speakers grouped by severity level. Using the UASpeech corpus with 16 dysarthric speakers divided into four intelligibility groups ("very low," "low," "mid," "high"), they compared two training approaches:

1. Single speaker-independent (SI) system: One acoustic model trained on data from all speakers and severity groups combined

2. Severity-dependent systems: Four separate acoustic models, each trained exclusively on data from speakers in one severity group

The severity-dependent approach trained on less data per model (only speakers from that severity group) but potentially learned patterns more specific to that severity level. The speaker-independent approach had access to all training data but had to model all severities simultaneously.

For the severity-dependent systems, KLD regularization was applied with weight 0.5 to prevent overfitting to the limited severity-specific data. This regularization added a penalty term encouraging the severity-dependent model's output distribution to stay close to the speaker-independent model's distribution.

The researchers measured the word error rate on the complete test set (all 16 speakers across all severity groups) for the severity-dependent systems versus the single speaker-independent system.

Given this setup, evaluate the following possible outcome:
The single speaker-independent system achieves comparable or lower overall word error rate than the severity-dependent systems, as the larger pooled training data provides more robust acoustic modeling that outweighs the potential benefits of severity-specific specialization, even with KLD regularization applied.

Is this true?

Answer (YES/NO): YES